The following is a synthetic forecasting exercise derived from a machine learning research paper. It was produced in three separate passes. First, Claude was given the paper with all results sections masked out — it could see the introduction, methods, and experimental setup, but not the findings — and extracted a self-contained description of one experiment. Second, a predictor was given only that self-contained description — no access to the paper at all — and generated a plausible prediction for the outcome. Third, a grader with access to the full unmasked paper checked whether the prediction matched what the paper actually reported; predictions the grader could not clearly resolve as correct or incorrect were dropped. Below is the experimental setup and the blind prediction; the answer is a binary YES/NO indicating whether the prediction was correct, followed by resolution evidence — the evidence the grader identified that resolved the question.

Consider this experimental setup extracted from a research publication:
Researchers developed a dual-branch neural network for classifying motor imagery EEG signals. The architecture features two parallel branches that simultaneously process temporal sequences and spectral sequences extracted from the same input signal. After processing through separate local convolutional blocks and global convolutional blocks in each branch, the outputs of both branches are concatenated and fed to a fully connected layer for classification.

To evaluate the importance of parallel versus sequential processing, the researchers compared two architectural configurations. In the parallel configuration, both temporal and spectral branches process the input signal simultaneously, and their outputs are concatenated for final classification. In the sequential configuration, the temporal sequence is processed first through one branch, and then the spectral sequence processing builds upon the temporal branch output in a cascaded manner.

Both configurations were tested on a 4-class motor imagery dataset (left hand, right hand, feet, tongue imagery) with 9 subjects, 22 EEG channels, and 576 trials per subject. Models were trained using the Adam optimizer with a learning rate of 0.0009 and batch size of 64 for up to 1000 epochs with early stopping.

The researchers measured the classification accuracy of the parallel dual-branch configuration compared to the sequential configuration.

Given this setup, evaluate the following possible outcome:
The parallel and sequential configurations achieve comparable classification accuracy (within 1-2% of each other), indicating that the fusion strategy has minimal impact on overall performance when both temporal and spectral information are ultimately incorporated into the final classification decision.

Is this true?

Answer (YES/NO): NO